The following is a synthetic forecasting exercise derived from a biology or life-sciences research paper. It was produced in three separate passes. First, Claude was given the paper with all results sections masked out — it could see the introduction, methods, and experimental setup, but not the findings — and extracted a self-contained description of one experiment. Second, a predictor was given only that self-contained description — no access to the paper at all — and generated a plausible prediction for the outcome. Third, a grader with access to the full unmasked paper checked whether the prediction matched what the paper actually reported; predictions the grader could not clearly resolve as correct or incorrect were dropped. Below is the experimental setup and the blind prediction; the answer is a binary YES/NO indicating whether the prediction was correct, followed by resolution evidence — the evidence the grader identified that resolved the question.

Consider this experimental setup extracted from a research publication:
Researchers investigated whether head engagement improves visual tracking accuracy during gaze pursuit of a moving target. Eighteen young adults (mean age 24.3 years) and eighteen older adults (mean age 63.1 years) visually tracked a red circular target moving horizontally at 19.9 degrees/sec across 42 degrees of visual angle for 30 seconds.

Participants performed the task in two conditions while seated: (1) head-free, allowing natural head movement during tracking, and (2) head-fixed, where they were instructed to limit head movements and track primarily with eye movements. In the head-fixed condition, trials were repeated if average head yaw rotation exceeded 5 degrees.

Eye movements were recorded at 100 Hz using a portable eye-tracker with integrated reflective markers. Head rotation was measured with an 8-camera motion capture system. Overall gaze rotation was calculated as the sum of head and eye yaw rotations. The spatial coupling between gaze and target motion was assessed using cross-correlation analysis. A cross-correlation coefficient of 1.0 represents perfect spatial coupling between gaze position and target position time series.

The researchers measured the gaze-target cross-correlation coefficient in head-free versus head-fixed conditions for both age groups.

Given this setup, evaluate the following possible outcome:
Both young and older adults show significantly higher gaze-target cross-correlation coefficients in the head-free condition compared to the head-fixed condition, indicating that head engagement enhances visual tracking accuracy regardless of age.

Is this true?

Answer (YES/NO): YES